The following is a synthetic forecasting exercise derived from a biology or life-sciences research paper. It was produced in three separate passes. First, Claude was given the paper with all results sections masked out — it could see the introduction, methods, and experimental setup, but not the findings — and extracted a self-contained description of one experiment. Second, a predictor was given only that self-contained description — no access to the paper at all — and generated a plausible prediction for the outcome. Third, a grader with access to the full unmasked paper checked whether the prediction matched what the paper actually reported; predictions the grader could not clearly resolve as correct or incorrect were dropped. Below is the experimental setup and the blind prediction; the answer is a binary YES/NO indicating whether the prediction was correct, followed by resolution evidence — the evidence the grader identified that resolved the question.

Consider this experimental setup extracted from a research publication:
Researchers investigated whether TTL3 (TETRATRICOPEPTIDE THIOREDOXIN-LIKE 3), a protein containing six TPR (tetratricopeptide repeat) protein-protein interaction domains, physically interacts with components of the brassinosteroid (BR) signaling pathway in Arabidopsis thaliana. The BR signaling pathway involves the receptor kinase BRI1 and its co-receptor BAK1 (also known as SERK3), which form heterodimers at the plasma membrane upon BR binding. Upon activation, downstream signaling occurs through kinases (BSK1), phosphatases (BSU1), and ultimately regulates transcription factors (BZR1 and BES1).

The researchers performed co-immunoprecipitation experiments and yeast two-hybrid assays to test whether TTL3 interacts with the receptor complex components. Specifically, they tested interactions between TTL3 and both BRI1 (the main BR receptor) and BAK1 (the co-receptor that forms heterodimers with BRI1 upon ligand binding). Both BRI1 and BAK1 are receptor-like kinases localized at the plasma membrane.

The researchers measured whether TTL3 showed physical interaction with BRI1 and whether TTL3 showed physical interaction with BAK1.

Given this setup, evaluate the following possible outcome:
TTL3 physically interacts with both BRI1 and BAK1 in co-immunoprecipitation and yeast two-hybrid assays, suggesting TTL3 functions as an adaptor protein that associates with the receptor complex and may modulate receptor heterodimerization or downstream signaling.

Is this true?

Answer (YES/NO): NO